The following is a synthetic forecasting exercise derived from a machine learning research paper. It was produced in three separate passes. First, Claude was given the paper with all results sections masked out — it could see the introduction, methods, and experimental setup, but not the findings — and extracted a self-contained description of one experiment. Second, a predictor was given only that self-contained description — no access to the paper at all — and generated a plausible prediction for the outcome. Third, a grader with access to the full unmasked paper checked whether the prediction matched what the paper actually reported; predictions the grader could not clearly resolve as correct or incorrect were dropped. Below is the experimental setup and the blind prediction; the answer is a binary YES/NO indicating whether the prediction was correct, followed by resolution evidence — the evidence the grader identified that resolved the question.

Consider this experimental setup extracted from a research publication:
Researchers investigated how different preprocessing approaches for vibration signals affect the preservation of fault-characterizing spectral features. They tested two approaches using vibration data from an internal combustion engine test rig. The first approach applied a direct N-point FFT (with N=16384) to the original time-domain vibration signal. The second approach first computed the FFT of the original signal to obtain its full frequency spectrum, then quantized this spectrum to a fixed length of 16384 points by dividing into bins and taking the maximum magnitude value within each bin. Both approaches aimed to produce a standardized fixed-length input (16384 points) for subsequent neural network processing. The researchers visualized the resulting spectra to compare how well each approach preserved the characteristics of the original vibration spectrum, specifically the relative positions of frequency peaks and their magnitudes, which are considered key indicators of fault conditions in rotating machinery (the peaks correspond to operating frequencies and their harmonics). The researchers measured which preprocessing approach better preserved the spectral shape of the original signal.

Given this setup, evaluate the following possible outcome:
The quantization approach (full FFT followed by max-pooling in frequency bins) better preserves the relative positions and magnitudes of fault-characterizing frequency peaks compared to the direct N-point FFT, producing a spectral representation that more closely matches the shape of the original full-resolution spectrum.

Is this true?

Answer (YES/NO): YES